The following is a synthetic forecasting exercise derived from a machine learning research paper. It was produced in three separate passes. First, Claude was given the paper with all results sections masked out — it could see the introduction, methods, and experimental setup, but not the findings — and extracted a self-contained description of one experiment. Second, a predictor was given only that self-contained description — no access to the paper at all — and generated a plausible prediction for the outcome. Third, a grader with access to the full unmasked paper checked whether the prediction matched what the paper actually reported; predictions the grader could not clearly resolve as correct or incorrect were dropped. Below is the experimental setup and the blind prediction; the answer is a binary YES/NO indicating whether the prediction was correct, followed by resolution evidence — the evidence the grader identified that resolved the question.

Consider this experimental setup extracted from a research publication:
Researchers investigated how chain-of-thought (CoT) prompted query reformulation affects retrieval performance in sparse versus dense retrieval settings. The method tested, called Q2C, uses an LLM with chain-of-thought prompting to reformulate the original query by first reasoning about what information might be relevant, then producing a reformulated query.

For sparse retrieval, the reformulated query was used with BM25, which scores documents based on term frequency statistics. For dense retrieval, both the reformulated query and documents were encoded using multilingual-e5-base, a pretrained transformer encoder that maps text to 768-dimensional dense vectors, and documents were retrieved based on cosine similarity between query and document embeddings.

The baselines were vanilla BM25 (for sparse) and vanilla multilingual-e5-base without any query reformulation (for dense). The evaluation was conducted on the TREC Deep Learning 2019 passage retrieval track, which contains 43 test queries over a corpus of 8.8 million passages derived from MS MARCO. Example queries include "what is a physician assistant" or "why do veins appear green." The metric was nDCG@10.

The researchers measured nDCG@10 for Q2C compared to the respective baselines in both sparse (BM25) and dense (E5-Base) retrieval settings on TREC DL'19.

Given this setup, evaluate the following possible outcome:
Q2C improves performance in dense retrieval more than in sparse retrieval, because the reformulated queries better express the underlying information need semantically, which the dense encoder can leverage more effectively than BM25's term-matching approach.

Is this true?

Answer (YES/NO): NO